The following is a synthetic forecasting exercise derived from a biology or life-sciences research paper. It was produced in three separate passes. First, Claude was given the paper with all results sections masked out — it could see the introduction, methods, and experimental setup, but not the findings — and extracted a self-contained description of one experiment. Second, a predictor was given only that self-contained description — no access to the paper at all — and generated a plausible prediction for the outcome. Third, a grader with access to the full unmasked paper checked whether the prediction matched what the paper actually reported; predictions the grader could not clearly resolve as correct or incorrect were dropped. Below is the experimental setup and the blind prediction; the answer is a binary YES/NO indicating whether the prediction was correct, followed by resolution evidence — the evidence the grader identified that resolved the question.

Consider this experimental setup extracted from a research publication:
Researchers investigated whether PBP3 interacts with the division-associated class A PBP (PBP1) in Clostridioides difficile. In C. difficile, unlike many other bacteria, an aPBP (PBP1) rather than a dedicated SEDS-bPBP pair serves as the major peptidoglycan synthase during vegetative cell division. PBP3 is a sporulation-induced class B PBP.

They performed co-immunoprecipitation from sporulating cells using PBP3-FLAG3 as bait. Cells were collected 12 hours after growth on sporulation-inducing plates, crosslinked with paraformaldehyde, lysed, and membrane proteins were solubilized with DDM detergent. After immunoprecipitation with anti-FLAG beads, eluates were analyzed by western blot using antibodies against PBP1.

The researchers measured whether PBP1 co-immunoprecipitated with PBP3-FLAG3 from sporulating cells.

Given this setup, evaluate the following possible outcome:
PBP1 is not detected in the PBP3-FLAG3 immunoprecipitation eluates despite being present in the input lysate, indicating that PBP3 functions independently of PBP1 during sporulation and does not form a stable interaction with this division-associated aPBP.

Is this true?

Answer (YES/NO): NO